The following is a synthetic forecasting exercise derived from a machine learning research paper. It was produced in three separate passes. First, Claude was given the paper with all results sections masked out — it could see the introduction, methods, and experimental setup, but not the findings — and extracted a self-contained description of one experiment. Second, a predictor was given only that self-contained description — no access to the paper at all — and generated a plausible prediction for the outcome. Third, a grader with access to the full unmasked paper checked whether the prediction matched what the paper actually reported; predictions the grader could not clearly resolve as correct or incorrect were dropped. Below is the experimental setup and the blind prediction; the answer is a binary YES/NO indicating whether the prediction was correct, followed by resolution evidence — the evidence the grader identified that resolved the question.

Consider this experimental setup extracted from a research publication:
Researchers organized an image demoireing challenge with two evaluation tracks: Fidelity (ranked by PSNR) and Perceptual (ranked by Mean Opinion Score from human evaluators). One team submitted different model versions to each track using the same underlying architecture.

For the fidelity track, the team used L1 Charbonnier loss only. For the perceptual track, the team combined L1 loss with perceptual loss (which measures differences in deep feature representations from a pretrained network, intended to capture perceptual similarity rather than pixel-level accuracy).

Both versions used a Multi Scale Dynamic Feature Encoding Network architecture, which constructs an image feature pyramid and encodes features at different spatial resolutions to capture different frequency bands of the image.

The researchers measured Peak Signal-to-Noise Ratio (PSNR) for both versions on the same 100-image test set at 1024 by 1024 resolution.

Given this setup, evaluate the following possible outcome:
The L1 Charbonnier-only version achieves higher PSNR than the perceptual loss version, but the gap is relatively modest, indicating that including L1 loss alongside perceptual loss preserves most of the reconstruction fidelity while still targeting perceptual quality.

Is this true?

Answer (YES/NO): NO